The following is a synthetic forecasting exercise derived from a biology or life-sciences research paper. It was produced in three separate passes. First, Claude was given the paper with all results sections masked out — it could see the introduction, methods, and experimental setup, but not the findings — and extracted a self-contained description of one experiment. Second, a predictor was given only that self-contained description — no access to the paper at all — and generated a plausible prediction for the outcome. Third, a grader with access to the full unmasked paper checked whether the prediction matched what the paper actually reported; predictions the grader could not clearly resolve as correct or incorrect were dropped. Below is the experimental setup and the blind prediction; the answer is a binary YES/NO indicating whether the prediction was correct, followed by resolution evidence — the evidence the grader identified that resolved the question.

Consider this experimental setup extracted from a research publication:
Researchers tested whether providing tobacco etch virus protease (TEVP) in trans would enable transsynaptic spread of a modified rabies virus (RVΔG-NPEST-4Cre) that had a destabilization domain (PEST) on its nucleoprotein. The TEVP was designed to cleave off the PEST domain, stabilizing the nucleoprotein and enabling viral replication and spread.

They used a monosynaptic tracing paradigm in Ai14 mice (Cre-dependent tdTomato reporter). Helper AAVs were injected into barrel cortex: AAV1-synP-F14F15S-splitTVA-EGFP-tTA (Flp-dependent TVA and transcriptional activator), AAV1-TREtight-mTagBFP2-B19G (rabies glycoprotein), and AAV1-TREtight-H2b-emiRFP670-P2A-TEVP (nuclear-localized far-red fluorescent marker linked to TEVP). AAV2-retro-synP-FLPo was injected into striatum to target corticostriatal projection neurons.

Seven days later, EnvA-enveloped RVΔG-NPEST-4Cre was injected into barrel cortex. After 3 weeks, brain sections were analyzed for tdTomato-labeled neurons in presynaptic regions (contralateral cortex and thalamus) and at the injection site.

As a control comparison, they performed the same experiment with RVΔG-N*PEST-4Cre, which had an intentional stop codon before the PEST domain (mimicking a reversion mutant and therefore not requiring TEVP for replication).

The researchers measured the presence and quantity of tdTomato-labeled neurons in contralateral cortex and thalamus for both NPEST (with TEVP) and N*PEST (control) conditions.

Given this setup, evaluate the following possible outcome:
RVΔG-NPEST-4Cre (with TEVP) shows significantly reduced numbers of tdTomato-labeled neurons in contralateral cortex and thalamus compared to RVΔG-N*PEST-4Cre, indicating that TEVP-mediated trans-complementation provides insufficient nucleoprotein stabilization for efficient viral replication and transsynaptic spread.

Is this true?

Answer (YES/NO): NO